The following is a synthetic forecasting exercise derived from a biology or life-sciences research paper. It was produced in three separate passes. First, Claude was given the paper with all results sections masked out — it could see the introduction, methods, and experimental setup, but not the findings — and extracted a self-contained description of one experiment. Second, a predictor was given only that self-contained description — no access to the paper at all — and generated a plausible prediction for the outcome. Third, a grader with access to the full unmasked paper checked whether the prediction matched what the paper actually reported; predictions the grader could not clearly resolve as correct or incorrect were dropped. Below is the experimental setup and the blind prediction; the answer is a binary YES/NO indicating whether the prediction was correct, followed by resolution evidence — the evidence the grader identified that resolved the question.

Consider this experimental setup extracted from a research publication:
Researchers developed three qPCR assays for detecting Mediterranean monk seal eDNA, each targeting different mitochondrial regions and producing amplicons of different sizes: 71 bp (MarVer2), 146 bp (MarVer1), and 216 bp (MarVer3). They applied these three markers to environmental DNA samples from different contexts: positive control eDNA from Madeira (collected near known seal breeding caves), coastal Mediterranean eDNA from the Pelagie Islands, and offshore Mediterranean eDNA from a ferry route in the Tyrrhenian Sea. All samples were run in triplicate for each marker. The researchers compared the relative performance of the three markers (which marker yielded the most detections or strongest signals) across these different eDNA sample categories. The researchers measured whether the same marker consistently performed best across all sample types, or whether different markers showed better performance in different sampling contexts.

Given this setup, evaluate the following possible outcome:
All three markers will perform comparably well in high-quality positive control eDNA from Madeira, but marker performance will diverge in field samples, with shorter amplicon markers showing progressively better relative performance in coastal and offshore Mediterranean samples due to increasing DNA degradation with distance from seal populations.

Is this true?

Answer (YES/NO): NO